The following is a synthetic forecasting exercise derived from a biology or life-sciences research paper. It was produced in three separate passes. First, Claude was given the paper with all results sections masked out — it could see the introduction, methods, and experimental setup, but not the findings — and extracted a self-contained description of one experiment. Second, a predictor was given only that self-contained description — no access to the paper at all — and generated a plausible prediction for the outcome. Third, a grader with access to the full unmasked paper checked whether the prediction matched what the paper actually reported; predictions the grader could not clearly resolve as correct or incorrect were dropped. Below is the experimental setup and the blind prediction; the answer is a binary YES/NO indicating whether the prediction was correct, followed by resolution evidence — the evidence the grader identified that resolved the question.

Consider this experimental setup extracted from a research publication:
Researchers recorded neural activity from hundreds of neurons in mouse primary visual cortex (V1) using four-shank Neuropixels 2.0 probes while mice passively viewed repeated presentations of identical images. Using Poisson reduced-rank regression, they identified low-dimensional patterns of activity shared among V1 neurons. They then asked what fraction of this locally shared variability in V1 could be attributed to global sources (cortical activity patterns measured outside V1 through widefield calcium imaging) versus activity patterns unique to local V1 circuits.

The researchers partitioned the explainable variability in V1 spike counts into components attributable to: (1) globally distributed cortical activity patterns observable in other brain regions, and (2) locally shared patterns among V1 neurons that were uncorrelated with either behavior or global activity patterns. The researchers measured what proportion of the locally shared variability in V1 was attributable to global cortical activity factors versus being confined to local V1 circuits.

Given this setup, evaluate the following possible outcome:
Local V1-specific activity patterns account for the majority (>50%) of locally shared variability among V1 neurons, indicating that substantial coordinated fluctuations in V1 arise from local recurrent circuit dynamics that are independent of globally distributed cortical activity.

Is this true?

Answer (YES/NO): NO